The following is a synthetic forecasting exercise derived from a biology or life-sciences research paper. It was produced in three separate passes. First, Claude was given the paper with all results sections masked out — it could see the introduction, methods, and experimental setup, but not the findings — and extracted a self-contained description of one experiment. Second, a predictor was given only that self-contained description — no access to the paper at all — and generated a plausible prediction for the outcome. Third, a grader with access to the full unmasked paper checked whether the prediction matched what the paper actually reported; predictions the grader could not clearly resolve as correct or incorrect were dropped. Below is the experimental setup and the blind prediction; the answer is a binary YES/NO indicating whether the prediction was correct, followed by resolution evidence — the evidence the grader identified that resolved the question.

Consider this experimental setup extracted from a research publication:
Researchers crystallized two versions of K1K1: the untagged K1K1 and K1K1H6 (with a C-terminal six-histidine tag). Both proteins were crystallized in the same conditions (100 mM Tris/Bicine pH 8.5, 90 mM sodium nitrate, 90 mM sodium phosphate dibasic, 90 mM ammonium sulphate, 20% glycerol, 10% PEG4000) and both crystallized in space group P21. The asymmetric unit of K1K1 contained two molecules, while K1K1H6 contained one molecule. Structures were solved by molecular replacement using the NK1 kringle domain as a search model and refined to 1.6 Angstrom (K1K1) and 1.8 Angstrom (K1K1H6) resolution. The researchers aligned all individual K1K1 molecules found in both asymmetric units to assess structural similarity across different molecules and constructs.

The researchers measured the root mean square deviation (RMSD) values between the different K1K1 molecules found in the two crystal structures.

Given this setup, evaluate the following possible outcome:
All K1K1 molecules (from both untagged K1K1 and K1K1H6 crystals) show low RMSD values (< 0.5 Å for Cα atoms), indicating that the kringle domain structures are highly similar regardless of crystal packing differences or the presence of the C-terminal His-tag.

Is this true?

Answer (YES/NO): NO